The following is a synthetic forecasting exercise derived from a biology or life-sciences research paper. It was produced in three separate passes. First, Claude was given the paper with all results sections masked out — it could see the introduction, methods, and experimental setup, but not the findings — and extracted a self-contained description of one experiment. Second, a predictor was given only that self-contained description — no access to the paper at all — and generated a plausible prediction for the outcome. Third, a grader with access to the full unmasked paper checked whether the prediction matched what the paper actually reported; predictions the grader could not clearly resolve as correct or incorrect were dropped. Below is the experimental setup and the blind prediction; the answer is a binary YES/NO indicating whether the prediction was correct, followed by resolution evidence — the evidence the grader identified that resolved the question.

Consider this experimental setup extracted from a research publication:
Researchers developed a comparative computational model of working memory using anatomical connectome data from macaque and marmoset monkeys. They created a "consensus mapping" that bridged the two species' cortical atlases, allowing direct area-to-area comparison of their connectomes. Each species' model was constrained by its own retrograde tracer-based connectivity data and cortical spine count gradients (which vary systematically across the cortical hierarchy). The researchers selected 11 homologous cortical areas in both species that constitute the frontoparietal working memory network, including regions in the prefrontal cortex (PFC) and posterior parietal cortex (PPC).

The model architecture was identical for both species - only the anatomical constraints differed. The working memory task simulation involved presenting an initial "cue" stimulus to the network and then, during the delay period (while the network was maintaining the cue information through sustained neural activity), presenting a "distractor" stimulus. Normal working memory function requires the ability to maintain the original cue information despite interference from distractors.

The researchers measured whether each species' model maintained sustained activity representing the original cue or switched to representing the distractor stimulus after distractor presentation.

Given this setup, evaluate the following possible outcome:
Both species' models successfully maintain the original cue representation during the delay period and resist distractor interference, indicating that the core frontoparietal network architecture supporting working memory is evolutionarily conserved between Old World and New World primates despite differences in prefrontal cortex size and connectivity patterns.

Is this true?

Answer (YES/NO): NO